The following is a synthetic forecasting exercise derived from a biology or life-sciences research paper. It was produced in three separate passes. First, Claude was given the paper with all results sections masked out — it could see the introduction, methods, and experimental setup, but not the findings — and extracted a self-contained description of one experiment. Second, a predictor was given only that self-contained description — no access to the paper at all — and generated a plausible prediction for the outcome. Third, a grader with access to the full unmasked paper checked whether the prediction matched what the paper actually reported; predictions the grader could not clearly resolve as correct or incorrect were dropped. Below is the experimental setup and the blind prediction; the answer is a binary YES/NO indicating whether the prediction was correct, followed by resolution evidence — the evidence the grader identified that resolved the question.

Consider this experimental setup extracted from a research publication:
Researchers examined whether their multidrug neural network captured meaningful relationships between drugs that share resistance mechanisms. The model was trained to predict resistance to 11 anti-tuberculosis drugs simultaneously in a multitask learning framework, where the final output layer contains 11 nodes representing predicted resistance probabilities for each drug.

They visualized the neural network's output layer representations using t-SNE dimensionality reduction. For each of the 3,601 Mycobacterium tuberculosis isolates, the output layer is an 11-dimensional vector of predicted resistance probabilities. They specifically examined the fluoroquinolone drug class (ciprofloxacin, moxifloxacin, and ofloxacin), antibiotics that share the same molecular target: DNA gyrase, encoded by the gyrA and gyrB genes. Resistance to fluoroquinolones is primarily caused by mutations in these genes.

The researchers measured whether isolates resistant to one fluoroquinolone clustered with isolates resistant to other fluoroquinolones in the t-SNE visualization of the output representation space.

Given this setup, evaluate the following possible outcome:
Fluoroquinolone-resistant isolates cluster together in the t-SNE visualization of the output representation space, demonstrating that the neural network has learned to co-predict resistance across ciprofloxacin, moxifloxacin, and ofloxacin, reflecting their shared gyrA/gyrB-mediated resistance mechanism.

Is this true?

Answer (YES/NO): YES